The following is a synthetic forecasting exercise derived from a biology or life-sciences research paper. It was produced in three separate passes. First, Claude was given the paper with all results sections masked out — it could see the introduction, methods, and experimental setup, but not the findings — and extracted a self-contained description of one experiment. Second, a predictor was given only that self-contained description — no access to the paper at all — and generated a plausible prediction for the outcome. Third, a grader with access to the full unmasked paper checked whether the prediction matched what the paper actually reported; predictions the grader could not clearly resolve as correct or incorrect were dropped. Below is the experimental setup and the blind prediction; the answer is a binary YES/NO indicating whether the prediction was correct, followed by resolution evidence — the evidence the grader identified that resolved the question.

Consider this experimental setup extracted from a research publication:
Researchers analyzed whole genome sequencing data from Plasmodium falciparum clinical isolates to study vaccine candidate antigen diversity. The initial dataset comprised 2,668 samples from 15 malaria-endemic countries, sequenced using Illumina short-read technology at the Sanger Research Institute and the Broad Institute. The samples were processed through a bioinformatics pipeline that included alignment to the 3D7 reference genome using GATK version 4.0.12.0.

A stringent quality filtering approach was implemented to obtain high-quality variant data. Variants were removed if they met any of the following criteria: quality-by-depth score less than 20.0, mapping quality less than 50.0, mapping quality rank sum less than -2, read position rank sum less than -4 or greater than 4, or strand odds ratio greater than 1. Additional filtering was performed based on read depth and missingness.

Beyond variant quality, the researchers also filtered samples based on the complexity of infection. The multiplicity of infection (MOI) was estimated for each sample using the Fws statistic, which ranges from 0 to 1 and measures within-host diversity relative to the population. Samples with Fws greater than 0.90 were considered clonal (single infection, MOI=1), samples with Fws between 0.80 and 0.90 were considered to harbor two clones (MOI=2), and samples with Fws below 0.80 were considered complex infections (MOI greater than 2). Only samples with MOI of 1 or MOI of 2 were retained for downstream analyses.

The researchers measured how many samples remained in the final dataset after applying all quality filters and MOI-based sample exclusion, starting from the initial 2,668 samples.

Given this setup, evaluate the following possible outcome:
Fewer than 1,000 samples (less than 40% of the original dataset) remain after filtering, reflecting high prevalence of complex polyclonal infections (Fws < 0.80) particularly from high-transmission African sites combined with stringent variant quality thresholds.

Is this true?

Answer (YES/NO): NO